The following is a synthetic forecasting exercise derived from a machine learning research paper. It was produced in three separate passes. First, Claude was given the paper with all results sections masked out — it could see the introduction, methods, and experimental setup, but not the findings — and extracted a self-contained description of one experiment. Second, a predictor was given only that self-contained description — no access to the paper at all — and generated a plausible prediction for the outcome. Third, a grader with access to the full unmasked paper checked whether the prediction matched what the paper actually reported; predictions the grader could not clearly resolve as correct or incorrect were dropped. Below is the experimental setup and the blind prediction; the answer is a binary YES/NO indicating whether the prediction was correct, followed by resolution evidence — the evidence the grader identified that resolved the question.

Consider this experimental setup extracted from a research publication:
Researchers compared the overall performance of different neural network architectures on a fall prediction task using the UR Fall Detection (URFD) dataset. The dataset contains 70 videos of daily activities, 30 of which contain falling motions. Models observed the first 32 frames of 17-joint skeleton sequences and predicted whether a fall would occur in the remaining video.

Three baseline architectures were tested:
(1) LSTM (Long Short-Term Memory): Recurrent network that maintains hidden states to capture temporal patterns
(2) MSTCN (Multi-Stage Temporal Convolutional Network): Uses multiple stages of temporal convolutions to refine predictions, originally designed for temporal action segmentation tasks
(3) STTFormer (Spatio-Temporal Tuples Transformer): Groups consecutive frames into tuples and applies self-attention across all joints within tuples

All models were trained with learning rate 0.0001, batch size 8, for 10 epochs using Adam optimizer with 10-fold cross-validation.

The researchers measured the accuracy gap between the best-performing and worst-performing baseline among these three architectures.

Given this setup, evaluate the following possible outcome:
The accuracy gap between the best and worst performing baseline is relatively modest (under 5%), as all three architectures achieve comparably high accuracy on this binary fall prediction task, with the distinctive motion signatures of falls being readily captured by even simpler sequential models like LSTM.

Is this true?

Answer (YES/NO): NO